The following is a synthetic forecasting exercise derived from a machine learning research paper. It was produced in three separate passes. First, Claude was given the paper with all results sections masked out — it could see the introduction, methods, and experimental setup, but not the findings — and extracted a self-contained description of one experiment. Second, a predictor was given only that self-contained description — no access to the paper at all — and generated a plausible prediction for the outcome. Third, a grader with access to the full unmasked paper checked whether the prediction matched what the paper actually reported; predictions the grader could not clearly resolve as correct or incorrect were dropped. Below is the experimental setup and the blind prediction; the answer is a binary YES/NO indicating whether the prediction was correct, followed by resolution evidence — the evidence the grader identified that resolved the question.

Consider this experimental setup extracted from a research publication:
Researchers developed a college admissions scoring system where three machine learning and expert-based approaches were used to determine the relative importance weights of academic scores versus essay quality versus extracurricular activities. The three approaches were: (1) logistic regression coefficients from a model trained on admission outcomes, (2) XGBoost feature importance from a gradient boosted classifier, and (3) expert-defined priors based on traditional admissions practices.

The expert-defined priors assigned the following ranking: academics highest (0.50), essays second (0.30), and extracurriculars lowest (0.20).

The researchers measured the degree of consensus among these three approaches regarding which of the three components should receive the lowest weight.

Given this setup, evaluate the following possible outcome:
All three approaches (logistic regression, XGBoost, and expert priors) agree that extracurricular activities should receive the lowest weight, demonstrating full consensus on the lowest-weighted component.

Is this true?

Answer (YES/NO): NO